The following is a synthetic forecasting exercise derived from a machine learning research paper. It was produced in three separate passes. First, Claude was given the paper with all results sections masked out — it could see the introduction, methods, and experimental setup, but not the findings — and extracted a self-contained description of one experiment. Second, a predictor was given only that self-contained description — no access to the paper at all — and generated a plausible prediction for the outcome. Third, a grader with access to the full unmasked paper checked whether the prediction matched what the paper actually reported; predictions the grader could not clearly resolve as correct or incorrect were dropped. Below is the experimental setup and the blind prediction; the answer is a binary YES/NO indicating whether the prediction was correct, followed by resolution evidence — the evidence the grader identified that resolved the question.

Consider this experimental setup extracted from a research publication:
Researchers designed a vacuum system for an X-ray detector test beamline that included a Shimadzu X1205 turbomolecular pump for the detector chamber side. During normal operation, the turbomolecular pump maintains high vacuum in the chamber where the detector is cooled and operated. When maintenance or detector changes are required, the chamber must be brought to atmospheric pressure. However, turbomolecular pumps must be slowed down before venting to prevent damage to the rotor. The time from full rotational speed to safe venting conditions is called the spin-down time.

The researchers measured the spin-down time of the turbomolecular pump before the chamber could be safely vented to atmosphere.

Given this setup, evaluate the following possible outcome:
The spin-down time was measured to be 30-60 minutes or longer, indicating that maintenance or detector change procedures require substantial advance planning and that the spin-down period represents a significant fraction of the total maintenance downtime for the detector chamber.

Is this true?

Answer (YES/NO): NO